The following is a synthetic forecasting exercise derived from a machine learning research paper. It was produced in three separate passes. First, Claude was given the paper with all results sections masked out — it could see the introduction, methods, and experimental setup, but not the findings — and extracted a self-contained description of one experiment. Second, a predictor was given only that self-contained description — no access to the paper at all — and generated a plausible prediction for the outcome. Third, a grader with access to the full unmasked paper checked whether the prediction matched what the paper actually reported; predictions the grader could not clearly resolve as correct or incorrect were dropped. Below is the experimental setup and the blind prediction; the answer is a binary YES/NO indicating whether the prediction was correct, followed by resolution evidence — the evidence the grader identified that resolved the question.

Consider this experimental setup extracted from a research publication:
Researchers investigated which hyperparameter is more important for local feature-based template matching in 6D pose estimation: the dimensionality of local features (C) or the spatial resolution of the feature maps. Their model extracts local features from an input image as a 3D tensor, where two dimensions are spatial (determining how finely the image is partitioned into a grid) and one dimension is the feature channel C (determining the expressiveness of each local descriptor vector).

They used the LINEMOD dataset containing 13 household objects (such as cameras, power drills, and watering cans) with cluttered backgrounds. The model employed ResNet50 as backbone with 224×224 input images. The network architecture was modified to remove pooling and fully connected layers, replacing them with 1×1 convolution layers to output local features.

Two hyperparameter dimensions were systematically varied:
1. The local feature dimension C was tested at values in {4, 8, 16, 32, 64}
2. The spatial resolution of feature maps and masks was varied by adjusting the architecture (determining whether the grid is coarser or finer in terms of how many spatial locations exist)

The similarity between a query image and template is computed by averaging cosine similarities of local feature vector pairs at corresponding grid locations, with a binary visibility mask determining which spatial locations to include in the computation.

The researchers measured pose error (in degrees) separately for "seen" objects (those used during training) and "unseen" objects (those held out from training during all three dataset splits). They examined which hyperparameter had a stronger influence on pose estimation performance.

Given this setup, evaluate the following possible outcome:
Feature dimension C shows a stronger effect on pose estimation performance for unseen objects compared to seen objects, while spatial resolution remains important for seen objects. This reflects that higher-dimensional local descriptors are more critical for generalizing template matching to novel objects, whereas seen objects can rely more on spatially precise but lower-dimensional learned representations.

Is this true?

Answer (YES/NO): NO